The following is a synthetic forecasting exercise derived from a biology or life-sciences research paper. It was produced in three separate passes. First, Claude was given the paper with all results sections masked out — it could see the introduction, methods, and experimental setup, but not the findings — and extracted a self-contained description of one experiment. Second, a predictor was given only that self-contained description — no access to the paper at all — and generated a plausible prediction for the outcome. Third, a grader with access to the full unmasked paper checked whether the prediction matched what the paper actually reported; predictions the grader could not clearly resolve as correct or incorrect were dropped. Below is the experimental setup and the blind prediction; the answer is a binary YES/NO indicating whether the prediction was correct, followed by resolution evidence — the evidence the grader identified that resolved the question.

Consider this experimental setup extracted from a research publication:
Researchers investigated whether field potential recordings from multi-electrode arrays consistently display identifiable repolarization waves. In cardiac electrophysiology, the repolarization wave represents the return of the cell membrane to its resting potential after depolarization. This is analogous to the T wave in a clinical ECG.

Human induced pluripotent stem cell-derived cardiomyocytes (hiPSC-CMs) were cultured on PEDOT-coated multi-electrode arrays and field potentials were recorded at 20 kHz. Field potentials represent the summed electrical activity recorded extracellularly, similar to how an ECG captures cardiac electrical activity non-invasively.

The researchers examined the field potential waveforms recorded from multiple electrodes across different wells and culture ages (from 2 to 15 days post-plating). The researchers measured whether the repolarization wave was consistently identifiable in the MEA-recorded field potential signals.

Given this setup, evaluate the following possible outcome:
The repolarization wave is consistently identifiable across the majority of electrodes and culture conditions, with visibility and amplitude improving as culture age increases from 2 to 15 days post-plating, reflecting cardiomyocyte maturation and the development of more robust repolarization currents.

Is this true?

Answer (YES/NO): NO